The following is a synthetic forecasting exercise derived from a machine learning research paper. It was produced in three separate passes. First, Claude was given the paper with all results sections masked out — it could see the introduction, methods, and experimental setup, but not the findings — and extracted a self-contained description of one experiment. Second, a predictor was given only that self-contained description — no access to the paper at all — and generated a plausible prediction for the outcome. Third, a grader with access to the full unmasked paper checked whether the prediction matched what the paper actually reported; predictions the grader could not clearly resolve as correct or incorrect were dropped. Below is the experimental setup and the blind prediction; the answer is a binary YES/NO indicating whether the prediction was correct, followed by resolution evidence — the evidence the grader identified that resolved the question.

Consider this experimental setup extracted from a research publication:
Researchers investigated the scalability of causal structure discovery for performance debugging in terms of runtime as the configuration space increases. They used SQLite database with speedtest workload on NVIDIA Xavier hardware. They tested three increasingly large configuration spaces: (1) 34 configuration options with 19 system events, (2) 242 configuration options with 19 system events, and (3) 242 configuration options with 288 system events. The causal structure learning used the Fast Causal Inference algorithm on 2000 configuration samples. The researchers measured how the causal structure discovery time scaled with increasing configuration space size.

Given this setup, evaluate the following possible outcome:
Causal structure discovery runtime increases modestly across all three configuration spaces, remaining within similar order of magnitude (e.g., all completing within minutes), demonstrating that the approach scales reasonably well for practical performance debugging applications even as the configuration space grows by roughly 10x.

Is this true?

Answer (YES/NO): YES